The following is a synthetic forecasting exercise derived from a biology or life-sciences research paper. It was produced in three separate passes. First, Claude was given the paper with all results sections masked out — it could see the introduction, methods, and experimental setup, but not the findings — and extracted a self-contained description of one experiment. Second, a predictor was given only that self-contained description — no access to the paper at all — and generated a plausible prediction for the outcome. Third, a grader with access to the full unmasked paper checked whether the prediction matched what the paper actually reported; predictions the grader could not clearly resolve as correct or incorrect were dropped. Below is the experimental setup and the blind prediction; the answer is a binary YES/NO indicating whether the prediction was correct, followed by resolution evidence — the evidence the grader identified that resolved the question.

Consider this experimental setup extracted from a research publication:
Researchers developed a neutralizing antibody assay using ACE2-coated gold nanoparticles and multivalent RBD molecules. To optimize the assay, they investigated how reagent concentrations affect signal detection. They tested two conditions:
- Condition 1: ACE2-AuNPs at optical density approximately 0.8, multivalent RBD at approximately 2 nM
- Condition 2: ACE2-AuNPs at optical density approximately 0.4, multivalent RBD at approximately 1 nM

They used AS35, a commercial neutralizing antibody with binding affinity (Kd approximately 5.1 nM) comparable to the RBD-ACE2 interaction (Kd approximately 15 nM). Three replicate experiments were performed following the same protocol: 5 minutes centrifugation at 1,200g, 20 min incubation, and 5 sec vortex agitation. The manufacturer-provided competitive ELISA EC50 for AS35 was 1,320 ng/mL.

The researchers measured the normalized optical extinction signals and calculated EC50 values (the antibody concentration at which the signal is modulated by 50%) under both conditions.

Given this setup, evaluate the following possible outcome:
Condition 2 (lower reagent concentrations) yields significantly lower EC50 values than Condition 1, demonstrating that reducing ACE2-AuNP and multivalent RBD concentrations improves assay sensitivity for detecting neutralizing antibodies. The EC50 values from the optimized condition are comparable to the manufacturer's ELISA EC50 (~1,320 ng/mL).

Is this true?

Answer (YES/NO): YES